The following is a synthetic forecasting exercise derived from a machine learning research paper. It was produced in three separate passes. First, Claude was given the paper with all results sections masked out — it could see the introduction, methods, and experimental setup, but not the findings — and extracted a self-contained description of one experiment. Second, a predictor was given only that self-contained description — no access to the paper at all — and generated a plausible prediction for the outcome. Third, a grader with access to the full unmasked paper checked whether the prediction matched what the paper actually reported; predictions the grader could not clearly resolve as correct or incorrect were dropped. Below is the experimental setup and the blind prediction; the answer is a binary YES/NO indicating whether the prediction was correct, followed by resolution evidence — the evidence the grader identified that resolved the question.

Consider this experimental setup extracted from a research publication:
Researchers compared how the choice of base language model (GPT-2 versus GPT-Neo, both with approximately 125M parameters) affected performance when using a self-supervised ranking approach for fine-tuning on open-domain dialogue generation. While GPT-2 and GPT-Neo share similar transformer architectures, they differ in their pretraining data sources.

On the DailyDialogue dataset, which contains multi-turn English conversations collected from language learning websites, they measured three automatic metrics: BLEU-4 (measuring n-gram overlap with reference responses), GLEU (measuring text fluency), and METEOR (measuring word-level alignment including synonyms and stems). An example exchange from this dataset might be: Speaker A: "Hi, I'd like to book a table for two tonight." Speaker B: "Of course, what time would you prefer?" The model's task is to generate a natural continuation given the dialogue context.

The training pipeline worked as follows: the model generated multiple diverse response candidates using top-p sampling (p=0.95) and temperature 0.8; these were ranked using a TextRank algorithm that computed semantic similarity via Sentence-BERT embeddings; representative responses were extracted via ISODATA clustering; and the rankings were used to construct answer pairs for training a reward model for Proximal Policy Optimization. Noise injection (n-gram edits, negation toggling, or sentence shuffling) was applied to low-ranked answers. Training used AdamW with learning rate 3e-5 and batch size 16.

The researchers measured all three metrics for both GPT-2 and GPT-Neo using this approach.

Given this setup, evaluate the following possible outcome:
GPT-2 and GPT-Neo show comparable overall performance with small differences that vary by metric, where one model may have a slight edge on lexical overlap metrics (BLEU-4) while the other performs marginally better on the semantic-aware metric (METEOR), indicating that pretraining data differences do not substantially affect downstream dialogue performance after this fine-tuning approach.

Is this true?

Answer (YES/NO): NO